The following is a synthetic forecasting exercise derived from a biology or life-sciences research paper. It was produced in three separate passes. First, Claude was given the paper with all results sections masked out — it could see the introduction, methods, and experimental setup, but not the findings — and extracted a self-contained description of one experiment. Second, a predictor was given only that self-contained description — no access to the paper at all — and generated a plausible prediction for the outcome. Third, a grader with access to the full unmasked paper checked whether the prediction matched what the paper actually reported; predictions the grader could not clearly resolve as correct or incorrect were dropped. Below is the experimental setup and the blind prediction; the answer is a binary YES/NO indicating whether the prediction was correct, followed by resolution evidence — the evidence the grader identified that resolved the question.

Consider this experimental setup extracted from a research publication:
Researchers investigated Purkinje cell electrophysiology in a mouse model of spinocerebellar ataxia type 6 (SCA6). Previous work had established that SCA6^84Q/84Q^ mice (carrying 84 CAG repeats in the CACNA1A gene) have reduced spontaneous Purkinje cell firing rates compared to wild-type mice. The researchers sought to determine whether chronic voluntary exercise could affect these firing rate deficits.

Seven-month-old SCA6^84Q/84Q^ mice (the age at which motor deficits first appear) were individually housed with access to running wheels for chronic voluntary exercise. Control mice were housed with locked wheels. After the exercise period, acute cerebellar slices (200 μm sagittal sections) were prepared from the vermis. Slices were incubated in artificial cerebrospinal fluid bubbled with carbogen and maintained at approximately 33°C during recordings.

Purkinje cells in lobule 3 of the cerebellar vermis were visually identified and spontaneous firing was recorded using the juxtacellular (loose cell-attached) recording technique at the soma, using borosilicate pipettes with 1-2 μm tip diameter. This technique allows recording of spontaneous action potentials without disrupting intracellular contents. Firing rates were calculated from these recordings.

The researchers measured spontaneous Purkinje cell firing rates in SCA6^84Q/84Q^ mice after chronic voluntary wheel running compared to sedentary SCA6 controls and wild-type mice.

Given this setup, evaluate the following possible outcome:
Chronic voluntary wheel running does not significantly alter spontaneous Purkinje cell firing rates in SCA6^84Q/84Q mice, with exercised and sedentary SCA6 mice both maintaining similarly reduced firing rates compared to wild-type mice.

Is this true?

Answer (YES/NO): NO